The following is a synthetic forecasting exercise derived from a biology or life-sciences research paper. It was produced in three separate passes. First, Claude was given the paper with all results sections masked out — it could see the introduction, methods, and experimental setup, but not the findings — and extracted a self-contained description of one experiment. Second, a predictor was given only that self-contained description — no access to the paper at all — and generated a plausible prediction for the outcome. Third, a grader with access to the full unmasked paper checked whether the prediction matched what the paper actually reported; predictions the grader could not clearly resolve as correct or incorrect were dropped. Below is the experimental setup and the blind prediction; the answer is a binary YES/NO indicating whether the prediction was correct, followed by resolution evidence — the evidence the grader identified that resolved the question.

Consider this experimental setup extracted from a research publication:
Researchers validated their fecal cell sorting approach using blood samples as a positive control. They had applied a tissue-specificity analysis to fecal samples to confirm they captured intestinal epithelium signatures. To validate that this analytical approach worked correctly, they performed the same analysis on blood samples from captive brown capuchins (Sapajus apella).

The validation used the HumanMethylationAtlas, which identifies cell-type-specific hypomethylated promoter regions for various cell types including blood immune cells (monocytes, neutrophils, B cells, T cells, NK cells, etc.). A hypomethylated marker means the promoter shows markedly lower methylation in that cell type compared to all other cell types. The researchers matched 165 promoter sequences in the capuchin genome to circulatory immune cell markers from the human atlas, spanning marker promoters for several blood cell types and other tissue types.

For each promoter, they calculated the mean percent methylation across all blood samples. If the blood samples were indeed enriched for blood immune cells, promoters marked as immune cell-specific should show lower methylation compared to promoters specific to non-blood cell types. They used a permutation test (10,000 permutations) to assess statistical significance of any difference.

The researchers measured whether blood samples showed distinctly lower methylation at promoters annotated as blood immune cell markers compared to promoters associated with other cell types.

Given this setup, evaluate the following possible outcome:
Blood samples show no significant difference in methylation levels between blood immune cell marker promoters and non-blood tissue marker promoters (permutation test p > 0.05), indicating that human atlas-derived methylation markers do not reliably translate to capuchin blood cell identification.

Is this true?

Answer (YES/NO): NO